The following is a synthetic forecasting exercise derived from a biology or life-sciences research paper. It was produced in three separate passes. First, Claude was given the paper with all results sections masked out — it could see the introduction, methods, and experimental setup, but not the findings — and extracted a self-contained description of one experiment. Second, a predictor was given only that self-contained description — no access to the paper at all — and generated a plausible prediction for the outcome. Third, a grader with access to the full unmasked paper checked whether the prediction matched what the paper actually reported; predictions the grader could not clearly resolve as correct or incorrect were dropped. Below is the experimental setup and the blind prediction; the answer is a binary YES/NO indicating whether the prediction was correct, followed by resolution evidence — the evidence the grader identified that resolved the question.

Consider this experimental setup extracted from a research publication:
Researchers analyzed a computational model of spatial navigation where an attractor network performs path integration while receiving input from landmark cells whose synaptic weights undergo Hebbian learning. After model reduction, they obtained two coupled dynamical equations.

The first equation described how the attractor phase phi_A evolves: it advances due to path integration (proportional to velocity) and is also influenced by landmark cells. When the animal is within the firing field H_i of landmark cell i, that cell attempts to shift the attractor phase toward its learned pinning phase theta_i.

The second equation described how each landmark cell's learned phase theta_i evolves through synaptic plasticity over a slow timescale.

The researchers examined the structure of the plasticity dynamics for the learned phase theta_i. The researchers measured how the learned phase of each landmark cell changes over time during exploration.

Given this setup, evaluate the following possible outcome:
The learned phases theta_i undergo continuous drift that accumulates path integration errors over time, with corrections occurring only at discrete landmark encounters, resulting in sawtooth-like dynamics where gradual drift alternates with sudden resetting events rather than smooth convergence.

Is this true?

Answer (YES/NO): NO